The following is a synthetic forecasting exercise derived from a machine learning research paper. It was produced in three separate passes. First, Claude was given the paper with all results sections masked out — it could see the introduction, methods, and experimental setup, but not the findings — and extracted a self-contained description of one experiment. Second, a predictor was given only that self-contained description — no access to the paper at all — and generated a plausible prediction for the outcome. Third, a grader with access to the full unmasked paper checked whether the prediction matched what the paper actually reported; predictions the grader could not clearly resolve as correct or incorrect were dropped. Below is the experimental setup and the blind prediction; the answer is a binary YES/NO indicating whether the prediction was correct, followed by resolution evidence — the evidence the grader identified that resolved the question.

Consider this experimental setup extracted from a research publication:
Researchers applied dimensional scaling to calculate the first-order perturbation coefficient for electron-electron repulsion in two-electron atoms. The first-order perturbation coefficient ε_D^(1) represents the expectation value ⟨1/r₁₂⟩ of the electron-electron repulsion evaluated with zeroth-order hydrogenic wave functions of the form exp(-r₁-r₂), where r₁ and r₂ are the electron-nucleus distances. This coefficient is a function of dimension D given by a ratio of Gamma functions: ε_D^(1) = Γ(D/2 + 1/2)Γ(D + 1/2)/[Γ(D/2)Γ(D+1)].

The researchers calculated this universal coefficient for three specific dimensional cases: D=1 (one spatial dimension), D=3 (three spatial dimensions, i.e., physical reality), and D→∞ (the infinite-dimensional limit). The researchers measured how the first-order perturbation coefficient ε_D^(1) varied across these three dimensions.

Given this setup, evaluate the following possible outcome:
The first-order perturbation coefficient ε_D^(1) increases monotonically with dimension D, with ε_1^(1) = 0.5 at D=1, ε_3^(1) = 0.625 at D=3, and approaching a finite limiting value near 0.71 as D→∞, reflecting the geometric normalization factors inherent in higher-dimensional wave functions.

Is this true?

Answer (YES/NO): YES